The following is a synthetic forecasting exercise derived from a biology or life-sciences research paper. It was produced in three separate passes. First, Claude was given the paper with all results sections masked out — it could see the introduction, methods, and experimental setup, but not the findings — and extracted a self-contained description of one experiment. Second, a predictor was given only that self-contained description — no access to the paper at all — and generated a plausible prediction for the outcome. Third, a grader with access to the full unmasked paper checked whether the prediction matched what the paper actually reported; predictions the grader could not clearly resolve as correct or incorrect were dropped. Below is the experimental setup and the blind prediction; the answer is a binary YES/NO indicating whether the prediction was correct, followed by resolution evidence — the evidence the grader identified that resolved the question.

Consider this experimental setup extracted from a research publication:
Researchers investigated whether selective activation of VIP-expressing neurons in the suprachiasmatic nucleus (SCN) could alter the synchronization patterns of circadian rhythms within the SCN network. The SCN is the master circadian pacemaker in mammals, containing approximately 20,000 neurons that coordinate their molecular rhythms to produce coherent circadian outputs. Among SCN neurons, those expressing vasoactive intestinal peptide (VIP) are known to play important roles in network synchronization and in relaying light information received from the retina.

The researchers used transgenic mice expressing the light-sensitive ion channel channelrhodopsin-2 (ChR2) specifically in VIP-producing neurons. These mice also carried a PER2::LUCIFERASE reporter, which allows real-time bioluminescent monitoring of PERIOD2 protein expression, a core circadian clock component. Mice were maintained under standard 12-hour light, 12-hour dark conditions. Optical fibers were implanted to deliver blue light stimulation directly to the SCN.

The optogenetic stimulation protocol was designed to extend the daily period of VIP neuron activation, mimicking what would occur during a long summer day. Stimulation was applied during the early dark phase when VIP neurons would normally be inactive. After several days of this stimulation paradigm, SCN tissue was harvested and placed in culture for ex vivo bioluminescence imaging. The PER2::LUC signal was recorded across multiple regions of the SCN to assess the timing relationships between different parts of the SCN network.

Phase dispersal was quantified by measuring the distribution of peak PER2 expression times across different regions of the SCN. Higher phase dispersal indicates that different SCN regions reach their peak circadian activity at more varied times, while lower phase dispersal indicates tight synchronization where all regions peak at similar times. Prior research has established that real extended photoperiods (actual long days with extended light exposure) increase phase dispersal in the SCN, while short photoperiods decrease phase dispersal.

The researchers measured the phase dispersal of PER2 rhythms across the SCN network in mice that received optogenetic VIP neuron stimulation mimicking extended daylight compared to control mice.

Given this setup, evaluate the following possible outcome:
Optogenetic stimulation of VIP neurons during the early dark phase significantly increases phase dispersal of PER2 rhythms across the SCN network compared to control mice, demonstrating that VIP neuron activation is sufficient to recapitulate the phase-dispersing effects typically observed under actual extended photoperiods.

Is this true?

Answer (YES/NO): YES